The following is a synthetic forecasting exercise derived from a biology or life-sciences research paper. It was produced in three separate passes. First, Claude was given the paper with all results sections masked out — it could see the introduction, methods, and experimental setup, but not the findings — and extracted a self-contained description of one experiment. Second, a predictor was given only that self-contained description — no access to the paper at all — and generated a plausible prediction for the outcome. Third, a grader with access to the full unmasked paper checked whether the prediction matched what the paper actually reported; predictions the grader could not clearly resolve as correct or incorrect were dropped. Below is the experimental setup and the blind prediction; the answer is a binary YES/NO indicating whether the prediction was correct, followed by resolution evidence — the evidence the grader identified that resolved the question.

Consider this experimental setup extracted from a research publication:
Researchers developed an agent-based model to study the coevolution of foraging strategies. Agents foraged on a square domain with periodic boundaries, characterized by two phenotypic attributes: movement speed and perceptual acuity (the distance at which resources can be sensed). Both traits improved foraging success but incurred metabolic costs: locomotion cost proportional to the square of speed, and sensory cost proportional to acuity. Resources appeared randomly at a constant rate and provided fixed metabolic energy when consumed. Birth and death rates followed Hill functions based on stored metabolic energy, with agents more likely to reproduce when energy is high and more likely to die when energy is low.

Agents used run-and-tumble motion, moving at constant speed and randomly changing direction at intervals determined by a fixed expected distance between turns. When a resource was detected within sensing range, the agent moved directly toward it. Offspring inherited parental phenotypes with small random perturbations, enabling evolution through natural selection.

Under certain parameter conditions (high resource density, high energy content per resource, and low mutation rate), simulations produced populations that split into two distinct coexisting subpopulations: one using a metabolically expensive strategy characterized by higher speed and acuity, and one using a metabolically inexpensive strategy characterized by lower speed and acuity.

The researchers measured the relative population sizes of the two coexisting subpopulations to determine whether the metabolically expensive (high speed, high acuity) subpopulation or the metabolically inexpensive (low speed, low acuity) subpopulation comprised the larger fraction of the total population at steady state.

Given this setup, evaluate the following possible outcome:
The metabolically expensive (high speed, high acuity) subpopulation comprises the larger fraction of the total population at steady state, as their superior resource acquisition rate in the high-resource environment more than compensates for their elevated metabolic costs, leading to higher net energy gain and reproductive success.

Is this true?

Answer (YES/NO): NO